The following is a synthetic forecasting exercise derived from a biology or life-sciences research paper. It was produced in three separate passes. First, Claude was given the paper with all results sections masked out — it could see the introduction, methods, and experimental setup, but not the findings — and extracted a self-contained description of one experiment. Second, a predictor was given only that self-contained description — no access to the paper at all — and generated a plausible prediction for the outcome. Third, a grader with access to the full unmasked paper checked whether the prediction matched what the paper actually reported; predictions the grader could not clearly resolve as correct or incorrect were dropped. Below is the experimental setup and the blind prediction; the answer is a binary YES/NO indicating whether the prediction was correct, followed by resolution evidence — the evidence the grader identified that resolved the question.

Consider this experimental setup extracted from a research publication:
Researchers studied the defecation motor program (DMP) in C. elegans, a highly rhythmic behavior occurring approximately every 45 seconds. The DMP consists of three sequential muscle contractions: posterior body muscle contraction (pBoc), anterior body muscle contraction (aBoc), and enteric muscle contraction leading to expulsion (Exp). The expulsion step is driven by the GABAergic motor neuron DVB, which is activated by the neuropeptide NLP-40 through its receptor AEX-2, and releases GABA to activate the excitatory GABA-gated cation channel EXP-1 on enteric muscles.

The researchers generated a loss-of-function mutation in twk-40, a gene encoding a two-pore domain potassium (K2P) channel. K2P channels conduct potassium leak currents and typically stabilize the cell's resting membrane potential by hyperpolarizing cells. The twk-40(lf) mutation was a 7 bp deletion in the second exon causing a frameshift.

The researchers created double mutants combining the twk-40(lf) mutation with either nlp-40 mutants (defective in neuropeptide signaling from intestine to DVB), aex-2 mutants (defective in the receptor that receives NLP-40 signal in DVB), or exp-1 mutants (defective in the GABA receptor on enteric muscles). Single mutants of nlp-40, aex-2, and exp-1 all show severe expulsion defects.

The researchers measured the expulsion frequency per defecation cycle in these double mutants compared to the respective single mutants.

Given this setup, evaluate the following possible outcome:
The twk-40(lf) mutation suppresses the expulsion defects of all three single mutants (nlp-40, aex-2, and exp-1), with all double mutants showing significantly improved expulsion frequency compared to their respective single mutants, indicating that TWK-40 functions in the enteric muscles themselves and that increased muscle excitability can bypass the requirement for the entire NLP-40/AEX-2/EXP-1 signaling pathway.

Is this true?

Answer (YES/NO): NO